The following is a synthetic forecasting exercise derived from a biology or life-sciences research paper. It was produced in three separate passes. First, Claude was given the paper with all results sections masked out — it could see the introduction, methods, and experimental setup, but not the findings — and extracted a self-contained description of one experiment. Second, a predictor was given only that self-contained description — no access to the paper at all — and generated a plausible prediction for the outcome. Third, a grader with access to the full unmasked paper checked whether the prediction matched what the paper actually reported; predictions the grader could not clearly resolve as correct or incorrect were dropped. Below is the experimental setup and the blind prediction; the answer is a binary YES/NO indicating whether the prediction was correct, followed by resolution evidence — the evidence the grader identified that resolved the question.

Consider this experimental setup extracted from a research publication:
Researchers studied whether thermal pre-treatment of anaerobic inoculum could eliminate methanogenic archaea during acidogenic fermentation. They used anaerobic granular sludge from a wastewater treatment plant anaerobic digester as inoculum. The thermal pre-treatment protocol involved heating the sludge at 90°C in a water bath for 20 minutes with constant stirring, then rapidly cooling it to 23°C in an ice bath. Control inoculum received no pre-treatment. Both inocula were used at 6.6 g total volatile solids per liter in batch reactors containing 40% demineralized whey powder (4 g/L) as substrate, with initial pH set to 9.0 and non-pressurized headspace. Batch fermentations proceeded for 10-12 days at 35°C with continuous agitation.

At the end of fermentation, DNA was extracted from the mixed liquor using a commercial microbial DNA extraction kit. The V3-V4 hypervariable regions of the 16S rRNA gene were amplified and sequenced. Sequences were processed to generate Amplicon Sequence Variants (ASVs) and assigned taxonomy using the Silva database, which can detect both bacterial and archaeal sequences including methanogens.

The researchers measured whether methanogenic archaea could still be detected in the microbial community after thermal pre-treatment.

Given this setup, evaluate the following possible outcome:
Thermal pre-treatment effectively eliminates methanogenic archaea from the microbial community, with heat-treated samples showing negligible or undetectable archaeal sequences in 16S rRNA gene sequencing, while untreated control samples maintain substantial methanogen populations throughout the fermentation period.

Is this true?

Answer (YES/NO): NO